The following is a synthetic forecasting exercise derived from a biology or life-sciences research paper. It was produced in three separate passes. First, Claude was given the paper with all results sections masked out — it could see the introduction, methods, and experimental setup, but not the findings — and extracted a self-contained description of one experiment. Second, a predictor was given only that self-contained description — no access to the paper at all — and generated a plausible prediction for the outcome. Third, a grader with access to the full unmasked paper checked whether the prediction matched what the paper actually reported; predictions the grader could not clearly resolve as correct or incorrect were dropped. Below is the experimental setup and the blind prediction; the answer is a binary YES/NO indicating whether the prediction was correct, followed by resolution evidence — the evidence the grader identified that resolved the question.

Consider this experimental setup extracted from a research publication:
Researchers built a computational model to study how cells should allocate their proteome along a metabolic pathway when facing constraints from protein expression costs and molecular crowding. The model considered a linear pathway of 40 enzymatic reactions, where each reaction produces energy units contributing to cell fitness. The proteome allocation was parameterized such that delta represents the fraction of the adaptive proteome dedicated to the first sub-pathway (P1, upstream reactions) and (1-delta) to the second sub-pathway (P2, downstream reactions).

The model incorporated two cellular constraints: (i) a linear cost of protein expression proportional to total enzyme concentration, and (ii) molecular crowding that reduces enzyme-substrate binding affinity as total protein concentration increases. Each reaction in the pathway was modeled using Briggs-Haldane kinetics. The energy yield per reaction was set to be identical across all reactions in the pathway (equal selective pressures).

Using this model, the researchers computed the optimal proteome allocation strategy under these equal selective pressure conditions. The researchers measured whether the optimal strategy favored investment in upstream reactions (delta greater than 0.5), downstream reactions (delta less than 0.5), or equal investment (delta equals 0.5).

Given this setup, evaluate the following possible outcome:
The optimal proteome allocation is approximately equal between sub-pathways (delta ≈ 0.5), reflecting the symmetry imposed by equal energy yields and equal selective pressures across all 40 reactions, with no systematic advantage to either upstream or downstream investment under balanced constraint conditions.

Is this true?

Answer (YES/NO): NO